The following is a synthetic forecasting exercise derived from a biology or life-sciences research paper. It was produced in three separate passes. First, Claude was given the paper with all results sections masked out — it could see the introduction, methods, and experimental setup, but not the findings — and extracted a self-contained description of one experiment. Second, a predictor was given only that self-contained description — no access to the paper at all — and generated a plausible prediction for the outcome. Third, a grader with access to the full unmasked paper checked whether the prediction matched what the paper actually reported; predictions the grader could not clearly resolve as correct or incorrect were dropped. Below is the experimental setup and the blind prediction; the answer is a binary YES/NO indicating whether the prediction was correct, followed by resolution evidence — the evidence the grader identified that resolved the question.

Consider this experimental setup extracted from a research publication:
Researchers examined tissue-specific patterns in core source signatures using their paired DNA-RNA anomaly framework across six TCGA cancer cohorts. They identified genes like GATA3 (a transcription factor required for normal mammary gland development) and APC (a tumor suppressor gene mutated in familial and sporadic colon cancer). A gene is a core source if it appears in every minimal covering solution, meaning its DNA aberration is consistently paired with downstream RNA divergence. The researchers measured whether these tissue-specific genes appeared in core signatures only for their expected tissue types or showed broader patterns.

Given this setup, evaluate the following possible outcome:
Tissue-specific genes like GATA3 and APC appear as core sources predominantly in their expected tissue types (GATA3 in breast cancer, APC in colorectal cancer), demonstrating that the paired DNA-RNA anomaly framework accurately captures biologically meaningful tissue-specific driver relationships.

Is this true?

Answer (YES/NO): YES